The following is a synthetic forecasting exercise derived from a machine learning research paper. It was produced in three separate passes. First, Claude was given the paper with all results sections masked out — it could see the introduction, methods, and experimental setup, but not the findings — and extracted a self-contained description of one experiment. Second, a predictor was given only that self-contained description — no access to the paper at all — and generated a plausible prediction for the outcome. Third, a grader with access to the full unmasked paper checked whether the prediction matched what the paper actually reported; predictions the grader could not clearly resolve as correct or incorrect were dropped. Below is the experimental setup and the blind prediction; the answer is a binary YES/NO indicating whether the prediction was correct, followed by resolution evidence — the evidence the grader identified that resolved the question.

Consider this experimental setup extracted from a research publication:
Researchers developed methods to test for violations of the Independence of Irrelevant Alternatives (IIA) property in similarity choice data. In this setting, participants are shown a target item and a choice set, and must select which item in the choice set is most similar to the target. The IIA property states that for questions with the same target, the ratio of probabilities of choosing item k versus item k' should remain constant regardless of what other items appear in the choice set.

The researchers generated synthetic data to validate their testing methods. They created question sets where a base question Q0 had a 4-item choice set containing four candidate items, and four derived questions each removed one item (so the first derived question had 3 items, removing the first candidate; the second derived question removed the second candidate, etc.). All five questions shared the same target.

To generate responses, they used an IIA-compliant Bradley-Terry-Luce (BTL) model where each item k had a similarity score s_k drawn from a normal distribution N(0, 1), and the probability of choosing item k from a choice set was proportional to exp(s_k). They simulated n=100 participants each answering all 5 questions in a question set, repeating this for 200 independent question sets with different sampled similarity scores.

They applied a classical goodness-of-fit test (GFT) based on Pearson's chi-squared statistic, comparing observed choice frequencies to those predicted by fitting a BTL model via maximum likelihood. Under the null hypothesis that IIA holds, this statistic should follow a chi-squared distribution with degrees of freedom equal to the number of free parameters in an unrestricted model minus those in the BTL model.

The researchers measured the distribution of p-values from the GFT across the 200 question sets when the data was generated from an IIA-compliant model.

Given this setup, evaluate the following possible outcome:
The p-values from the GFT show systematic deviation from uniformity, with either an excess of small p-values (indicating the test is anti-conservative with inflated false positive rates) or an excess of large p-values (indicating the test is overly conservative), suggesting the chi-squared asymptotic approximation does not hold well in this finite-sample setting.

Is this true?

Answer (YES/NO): NO